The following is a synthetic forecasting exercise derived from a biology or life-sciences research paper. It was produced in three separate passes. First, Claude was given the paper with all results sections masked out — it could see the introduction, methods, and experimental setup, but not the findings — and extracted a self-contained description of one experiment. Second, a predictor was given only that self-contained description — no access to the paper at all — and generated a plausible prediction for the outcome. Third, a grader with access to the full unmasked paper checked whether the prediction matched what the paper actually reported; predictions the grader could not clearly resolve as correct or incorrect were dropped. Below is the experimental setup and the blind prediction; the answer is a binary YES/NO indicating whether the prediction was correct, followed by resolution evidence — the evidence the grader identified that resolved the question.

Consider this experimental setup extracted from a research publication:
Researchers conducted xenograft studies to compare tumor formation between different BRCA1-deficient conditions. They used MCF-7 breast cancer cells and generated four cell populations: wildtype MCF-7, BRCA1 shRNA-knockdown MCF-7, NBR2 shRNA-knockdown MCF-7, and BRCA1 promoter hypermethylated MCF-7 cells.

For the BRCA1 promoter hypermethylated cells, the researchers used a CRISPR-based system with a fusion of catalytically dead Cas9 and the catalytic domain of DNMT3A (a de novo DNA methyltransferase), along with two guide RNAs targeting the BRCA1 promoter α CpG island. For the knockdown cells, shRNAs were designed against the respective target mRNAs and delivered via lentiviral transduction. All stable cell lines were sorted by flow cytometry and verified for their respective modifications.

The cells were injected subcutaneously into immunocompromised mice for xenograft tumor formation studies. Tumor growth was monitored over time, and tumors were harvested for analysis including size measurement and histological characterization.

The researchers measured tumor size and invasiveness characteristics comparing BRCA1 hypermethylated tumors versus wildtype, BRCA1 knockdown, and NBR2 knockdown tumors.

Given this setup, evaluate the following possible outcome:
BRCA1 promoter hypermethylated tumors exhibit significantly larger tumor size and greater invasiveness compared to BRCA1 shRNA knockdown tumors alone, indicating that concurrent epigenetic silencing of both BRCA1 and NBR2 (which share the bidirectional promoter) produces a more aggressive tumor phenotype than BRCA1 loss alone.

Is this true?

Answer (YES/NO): YES